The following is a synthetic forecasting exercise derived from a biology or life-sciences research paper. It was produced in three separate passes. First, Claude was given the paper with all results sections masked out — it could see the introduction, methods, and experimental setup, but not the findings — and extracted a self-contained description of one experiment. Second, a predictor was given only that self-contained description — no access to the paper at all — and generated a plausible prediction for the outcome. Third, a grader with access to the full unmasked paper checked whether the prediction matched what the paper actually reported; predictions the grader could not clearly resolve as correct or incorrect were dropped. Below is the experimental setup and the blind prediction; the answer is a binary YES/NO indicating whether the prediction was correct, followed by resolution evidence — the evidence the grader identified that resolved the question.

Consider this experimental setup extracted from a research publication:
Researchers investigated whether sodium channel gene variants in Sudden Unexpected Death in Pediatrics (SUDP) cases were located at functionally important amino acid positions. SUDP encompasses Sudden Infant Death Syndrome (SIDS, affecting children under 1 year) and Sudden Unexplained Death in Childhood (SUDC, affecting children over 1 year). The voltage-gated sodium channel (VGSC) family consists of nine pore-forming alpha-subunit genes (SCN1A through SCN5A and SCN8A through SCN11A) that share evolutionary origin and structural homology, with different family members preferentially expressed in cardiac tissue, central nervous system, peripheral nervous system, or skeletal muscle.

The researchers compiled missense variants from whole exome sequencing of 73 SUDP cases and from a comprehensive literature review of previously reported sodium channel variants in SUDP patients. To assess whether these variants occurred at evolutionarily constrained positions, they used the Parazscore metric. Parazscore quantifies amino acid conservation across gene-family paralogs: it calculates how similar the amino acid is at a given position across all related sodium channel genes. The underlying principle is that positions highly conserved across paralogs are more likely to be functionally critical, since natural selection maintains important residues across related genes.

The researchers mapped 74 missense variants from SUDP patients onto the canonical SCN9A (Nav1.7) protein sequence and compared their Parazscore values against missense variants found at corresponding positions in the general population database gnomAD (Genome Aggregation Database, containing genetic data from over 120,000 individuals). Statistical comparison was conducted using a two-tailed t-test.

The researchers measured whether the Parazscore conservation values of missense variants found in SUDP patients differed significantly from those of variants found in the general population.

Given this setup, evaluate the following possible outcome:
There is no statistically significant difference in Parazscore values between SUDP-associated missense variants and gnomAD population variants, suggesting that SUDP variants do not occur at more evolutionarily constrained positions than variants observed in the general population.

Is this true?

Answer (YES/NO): NO